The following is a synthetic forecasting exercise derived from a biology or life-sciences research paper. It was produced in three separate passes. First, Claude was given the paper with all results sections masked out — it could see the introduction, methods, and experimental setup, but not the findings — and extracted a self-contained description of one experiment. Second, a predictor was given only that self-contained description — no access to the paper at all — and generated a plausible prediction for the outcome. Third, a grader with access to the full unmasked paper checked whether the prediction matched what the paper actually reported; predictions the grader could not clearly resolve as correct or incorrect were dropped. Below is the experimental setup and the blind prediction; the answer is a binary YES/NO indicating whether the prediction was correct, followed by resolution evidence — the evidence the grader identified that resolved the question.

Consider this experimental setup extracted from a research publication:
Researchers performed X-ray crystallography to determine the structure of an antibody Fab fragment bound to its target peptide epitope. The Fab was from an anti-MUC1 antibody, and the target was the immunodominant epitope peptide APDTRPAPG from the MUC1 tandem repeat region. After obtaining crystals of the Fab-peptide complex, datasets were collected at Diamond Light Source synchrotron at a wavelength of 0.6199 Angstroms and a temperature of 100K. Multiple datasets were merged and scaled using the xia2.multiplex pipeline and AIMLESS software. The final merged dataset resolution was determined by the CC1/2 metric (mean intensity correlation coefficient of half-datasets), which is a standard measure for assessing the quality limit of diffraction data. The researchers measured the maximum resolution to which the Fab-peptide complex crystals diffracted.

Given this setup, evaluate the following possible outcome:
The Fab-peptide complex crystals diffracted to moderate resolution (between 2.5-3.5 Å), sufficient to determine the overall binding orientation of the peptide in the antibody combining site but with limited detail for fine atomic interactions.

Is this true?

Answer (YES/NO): NO